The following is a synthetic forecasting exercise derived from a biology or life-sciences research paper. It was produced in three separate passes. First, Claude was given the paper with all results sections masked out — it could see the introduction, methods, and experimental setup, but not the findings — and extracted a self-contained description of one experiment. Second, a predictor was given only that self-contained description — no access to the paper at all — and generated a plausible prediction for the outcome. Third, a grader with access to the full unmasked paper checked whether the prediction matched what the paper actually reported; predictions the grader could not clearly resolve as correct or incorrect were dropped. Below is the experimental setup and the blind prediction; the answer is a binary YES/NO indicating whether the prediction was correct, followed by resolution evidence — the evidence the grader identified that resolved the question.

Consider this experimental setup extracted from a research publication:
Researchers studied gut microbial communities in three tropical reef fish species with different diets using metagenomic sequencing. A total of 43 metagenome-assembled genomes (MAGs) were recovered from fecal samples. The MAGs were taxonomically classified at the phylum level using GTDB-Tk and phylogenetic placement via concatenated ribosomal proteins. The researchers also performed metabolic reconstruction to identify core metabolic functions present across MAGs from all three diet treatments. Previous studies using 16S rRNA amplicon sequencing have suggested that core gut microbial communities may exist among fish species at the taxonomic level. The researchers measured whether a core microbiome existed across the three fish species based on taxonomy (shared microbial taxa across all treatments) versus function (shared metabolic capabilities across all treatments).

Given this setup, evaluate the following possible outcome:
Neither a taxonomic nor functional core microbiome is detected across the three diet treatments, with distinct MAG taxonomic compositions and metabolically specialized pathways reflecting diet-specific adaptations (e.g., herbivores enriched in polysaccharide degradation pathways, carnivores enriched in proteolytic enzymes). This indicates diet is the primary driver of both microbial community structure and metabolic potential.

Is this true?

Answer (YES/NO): NO